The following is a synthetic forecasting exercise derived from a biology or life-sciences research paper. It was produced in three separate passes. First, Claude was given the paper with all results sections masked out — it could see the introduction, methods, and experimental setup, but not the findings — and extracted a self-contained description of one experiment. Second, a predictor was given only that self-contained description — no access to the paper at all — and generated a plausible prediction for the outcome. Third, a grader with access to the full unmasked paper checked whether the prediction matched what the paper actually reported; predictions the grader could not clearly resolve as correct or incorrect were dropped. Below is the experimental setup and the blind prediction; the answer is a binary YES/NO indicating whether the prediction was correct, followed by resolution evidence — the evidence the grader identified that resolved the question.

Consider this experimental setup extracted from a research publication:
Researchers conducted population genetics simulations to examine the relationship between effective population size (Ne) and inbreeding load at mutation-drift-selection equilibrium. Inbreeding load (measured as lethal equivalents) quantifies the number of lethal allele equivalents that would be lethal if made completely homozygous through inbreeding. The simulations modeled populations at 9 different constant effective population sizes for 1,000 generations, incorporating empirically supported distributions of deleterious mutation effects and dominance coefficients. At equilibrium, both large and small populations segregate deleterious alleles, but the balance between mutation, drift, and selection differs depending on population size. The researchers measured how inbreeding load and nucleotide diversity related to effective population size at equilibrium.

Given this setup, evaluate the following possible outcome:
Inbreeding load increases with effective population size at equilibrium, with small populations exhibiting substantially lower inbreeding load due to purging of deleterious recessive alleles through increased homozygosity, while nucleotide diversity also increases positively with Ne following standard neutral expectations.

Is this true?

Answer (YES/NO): YES